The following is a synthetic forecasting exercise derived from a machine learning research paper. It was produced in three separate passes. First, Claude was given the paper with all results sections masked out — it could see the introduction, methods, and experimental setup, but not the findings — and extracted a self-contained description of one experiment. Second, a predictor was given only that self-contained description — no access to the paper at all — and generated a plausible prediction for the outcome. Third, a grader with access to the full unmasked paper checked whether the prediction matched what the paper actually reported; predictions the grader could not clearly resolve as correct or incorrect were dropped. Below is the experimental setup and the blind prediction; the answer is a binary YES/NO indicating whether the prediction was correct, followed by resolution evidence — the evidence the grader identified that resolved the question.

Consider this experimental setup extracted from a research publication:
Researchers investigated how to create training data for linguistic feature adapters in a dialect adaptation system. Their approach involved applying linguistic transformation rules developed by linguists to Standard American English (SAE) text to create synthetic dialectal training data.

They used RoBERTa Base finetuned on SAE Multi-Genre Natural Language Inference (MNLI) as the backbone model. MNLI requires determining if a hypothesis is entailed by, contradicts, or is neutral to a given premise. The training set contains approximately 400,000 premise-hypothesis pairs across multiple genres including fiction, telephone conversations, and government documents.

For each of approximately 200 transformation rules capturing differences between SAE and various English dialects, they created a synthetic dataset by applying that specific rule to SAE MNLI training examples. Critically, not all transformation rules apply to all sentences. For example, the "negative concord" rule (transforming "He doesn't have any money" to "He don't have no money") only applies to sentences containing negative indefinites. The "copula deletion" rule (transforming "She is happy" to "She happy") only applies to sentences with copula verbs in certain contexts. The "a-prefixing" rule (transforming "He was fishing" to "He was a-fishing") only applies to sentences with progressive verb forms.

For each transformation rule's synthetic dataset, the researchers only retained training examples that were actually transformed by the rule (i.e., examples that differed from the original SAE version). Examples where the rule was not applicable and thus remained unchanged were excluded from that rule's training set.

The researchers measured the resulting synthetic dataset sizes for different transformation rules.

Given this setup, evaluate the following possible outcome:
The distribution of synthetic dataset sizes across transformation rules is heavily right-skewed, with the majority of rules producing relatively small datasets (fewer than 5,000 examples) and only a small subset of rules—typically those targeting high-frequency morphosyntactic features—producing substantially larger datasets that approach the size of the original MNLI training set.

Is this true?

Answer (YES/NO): NO